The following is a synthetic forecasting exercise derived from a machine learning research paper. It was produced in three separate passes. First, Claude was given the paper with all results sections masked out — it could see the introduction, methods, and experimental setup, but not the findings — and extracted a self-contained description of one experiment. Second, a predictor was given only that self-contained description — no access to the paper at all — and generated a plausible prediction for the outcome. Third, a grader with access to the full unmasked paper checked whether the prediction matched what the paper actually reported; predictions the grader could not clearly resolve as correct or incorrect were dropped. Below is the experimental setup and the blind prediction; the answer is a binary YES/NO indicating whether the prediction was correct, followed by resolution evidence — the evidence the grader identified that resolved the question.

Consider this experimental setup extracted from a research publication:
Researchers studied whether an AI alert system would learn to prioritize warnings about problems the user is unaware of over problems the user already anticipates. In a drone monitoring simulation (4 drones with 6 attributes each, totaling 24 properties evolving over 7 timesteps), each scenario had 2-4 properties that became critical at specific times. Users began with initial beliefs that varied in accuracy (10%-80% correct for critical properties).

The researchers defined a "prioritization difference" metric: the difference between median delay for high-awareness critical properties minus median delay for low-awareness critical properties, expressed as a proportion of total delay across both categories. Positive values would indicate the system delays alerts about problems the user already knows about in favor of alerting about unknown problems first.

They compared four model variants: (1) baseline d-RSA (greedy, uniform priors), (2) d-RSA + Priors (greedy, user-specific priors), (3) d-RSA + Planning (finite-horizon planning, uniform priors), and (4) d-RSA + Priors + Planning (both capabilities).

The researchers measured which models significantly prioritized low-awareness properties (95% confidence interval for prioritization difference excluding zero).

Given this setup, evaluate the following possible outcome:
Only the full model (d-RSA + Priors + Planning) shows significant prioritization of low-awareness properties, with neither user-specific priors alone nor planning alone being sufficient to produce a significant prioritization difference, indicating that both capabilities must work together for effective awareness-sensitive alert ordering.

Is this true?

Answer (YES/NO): YES